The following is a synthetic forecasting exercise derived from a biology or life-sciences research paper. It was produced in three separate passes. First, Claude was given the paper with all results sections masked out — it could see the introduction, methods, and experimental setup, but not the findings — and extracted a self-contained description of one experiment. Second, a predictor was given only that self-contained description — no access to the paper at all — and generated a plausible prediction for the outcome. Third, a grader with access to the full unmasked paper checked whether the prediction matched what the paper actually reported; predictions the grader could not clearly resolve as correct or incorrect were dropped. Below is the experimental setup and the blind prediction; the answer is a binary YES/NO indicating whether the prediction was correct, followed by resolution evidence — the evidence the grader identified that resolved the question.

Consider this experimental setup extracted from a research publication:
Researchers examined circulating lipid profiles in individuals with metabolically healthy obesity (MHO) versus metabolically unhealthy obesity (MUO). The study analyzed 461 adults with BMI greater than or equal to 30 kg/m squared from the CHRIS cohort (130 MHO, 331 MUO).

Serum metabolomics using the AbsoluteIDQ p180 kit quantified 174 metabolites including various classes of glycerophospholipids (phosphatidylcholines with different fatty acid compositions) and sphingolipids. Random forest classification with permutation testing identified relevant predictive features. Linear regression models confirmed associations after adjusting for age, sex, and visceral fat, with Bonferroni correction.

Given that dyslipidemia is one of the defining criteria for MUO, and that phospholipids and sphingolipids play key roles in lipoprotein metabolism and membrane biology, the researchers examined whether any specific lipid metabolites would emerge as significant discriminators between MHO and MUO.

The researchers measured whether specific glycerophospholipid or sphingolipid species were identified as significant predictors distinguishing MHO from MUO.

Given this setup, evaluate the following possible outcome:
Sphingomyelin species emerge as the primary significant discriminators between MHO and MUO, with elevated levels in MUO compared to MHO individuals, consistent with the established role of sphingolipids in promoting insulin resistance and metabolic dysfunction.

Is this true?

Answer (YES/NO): NO